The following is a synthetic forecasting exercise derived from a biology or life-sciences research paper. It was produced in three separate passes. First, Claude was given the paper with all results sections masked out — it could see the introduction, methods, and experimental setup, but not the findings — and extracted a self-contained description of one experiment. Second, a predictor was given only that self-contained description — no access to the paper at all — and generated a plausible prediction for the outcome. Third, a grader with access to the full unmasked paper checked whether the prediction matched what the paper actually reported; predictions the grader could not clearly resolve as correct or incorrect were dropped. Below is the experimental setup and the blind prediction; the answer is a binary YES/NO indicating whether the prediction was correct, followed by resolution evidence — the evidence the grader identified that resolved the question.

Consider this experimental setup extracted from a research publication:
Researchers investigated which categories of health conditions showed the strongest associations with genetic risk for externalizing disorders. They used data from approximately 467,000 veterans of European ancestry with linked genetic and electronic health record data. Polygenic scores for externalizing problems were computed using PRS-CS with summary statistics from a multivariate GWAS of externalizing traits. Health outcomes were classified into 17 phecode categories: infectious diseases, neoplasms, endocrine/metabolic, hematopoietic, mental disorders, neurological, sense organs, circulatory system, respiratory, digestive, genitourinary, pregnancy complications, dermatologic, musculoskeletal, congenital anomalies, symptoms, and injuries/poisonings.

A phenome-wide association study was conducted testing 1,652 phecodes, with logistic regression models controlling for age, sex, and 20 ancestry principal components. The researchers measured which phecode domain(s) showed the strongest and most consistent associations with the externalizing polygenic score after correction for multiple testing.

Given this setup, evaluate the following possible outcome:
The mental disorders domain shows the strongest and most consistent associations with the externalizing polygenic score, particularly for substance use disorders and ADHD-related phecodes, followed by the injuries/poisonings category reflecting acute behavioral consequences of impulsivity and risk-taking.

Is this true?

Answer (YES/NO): NO